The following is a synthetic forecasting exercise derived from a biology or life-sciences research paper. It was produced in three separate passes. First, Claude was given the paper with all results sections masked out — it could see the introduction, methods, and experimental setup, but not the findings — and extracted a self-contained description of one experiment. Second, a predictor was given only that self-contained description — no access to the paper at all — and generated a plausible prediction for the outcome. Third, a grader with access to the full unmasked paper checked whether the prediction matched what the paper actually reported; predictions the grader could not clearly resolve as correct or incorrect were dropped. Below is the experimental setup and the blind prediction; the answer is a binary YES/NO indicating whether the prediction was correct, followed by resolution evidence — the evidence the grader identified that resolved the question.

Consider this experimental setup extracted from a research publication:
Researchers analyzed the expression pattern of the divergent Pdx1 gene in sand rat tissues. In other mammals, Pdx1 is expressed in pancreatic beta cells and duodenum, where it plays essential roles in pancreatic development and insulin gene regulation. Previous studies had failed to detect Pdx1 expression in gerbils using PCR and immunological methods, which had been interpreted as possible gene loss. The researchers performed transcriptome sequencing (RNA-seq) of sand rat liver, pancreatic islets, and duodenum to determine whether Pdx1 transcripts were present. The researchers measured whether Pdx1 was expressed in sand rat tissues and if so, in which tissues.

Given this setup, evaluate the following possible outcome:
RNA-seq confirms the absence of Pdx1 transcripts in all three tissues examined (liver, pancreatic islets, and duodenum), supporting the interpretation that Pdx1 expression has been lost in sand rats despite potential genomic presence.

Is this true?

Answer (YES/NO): NO